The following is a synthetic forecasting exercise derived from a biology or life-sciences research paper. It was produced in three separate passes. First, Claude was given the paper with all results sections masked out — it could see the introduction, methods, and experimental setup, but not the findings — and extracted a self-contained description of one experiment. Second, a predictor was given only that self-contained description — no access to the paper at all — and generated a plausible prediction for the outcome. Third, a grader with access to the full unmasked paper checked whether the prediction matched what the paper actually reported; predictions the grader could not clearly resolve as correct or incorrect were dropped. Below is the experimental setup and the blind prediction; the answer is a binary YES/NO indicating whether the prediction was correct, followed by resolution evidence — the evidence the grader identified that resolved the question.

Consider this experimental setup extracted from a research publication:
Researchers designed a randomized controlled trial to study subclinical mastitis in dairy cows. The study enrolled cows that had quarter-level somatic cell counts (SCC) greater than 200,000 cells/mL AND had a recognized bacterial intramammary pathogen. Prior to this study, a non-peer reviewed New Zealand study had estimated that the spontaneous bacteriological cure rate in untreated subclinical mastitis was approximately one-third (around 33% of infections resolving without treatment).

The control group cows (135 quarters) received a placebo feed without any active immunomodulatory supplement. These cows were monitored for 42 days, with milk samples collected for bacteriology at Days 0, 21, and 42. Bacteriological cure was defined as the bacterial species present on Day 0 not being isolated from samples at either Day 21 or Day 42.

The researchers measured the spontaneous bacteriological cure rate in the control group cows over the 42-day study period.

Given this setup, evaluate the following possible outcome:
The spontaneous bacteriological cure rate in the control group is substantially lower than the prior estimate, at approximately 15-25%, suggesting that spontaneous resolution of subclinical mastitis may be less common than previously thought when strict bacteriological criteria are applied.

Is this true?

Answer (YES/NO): NO